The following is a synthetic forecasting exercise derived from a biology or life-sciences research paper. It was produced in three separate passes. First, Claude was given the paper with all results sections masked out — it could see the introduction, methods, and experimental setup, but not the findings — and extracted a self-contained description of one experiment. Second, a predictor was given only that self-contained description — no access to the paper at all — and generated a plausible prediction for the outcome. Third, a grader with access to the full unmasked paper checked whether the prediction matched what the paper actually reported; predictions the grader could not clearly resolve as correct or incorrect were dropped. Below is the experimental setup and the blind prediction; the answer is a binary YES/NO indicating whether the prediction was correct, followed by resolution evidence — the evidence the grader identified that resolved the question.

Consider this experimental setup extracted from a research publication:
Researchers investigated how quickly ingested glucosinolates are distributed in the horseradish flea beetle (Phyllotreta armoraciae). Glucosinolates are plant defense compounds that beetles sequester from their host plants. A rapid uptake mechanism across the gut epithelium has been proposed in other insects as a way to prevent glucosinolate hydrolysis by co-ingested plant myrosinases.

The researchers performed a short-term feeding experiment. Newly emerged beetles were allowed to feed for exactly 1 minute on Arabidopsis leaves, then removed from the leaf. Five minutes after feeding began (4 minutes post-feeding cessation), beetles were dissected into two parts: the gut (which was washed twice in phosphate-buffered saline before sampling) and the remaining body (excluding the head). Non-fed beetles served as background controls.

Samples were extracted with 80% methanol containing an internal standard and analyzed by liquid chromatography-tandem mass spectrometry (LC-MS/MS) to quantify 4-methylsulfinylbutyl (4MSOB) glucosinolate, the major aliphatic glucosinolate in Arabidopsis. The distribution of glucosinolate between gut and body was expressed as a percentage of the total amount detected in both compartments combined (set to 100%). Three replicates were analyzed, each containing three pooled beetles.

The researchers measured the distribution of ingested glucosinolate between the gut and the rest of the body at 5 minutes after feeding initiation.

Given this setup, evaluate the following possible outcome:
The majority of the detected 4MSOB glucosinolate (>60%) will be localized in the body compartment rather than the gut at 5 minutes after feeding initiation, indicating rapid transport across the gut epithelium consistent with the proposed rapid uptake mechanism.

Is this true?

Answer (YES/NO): YES